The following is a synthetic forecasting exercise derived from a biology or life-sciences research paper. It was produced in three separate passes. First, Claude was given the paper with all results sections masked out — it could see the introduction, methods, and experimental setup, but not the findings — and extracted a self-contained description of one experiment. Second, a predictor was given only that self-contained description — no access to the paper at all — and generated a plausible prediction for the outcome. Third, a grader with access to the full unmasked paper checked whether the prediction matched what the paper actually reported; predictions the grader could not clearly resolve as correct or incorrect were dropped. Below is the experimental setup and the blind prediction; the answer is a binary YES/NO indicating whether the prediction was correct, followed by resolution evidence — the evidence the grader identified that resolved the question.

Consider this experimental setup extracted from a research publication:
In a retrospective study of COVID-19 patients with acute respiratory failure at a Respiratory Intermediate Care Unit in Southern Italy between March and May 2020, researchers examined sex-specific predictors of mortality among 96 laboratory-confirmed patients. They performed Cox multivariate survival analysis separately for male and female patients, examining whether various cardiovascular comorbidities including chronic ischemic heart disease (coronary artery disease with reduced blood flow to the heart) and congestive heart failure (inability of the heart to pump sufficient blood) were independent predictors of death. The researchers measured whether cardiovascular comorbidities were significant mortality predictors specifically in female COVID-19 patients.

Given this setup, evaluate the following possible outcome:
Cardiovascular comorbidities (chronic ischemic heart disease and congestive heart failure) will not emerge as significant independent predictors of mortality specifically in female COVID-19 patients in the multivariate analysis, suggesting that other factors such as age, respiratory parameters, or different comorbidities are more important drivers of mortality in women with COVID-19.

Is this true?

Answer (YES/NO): NO